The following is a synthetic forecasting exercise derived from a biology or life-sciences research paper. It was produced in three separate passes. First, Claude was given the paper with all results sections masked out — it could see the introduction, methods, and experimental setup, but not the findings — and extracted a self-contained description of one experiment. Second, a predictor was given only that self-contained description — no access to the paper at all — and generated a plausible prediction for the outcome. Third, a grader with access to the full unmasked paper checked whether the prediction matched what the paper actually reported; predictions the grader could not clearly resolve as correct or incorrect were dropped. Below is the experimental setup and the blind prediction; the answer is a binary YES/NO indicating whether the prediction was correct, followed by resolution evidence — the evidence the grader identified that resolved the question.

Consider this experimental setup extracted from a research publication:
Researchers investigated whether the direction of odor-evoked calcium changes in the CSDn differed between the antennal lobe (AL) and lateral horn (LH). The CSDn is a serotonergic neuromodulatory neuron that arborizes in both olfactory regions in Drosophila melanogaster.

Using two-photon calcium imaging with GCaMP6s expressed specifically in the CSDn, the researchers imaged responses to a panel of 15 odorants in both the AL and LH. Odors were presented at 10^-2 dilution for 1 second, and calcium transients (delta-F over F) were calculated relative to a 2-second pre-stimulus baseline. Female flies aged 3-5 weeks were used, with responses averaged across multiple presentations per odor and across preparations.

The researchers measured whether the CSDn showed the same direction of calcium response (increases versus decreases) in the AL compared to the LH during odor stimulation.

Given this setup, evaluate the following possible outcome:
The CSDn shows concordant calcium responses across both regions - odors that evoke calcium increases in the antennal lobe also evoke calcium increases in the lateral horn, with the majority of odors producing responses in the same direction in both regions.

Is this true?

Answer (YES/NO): NO